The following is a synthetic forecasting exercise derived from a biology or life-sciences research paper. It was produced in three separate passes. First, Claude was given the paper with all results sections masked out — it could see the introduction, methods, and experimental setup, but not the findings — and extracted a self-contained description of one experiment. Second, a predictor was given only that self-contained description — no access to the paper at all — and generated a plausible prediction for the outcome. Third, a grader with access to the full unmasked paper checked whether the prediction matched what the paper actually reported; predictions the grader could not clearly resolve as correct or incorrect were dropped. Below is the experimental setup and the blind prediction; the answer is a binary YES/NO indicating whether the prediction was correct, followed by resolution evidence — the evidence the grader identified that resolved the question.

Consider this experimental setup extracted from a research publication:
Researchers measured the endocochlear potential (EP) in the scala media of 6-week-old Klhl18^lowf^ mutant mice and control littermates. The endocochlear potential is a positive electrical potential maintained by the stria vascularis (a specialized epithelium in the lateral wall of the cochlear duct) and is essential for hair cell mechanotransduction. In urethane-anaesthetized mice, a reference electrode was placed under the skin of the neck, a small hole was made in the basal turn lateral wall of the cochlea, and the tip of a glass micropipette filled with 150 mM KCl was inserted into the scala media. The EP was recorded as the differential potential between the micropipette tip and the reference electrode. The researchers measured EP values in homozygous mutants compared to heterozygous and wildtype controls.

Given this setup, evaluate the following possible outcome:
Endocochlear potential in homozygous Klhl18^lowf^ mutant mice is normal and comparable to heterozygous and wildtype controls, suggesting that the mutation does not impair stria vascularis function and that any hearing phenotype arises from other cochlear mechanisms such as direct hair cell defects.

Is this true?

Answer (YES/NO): YES